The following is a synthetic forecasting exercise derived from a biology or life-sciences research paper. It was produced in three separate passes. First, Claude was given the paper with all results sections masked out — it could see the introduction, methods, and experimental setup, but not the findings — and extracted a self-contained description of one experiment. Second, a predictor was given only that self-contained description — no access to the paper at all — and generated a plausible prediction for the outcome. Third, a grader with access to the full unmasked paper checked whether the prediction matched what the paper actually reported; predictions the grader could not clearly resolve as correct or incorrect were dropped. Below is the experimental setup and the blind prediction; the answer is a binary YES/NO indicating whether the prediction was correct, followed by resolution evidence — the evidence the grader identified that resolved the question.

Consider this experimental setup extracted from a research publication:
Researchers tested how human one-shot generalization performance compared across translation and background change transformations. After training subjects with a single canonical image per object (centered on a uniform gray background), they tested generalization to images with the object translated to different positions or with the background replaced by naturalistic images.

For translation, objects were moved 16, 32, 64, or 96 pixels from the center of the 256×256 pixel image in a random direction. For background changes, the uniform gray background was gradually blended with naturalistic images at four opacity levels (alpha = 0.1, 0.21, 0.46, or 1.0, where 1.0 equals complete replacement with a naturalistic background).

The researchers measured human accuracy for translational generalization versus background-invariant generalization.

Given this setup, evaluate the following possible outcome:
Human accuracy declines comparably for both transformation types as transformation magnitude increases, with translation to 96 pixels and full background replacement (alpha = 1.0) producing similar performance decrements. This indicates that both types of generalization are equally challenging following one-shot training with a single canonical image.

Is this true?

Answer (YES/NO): NO